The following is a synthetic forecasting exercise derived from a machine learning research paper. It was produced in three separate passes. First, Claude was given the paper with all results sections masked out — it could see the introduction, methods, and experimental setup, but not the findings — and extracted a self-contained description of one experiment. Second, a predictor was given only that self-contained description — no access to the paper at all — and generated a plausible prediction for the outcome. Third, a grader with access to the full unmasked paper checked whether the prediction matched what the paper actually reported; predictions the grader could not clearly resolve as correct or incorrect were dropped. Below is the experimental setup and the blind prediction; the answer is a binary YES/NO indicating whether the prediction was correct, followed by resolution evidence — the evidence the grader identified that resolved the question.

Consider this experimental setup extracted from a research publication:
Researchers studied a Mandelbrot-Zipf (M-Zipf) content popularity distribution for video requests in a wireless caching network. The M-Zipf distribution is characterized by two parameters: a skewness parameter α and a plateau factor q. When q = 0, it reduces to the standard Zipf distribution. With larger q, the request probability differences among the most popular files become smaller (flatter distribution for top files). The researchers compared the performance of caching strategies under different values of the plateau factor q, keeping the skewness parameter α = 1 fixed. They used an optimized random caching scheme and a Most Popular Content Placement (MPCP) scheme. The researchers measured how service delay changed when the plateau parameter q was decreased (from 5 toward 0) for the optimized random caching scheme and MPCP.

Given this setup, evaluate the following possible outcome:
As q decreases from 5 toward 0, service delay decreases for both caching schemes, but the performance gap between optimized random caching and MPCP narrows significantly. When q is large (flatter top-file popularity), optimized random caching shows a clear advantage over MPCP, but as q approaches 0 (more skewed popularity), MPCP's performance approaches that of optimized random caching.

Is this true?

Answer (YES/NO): NO